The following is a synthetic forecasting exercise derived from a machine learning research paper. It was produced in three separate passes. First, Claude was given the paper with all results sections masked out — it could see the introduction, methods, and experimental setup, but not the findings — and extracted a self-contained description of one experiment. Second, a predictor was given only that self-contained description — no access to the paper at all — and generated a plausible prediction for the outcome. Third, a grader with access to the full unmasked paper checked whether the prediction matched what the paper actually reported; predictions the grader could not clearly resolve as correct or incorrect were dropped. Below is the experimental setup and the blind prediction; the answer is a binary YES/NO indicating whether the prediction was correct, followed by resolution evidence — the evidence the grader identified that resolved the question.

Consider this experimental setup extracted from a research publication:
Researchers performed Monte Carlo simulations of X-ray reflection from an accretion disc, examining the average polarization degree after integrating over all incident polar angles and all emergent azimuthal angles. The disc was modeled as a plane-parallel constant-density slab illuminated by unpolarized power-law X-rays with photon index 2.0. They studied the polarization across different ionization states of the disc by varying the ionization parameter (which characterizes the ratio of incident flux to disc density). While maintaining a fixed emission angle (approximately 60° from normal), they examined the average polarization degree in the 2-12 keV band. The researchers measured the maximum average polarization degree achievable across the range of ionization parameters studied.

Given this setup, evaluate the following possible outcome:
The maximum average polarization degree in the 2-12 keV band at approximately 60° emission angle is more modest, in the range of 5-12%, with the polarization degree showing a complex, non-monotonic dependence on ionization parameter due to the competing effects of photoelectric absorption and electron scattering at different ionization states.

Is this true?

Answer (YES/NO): NO